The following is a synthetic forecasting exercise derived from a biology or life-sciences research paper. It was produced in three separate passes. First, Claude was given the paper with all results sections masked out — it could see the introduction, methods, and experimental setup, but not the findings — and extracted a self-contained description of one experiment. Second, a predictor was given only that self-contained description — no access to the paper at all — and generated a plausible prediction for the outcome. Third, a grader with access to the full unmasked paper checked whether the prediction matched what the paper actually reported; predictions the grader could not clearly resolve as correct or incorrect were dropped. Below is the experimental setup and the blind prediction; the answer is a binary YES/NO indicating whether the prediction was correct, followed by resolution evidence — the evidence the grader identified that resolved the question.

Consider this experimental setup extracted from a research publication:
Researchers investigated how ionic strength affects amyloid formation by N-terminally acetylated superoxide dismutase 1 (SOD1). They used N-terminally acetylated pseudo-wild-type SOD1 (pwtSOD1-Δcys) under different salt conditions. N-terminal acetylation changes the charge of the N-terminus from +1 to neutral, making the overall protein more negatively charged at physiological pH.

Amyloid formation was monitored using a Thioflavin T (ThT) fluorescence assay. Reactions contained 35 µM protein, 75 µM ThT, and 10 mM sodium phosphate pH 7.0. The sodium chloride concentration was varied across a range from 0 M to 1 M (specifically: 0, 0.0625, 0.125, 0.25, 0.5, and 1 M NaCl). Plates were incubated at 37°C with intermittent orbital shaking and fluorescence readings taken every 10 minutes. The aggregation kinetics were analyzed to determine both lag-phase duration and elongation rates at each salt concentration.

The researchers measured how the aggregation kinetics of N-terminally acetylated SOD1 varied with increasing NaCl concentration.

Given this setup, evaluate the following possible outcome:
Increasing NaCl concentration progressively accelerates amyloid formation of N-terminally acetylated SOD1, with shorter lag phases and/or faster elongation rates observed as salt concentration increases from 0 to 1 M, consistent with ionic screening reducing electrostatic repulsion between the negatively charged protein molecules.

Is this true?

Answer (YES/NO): YES